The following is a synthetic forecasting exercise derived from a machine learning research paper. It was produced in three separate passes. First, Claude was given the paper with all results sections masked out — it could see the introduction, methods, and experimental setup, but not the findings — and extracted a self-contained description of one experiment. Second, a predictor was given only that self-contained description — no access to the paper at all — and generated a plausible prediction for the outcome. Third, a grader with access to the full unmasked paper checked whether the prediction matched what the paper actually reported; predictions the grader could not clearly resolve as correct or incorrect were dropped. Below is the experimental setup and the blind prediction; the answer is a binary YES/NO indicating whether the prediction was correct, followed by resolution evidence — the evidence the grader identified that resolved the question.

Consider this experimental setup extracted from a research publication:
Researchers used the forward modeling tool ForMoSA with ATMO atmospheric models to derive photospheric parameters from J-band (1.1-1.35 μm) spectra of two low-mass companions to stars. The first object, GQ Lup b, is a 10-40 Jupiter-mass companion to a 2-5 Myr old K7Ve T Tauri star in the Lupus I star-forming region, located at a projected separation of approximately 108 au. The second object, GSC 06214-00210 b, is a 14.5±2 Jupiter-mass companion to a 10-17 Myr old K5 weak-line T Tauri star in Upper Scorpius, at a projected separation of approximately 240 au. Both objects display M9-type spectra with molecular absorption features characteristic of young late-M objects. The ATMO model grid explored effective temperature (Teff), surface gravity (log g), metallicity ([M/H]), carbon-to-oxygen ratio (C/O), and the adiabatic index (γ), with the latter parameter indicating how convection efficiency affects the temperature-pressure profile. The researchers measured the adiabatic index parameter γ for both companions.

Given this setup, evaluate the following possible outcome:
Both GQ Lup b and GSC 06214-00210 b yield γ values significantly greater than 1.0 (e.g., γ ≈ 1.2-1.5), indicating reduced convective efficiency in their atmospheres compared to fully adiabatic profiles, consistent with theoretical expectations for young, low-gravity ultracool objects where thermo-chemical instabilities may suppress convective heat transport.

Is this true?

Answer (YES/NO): NO